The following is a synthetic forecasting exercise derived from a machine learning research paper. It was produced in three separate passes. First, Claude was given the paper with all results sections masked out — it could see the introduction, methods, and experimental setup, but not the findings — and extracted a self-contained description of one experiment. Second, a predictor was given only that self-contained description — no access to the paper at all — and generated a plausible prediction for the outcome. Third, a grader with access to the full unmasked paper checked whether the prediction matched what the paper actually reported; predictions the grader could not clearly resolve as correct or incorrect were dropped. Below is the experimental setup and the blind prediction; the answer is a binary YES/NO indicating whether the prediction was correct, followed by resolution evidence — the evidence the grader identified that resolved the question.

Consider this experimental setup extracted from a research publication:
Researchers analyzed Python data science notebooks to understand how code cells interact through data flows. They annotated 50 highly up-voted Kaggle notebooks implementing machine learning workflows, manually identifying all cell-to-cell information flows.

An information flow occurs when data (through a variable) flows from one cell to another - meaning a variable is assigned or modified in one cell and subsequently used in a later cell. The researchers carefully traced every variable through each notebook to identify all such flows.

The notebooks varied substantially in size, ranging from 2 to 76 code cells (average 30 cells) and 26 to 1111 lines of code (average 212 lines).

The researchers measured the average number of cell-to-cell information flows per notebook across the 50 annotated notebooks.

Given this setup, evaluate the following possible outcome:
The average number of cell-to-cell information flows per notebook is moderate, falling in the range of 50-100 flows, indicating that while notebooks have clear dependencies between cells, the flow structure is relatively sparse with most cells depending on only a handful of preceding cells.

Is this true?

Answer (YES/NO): NO